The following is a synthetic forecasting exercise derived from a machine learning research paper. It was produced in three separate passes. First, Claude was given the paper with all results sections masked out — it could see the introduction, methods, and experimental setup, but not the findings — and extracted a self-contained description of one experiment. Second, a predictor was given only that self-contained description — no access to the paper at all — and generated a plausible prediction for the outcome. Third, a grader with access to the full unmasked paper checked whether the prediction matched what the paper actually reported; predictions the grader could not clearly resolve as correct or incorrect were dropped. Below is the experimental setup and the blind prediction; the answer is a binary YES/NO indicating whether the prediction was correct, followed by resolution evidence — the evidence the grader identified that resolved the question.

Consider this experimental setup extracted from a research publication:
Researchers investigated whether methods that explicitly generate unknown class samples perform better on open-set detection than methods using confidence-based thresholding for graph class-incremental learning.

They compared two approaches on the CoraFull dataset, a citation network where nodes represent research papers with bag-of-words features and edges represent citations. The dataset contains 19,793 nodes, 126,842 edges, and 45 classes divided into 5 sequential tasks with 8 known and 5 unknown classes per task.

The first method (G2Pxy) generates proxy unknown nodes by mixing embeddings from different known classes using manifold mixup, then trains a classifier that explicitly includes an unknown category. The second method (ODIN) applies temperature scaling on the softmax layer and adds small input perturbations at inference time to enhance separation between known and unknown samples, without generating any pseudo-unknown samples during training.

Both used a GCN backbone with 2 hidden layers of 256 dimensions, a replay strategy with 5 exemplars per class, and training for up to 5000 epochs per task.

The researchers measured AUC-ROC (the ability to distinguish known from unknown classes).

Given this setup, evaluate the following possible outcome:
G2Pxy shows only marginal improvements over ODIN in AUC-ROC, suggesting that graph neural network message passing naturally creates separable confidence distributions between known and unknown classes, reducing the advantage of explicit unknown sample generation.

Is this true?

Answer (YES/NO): NO